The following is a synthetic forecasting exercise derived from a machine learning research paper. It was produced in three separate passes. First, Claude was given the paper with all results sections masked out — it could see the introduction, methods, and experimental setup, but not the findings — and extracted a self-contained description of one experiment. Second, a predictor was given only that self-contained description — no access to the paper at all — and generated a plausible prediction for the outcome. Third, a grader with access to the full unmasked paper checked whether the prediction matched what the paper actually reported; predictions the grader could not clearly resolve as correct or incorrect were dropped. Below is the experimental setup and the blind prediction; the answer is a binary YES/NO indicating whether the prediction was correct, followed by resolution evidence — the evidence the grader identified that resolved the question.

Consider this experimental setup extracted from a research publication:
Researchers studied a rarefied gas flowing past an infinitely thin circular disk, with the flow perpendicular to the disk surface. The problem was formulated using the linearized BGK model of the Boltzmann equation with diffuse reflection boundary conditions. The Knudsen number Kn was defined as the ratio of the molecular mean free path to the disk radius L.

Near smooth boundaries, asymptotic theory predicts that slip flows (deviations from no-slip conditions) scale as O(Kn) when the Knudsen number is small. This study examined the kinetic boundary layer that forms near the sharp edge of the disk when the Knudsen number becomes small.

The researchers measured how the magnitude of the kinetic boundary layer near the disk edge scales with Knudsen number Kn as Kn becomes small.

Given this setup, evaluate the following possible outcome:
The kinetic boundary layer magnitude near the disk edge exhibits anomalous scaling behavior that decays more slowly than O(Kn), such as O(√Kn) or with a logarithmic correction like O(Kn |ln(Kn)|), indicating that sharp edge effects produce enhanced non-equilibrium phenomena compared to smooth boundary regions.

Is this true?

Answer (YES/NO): YES